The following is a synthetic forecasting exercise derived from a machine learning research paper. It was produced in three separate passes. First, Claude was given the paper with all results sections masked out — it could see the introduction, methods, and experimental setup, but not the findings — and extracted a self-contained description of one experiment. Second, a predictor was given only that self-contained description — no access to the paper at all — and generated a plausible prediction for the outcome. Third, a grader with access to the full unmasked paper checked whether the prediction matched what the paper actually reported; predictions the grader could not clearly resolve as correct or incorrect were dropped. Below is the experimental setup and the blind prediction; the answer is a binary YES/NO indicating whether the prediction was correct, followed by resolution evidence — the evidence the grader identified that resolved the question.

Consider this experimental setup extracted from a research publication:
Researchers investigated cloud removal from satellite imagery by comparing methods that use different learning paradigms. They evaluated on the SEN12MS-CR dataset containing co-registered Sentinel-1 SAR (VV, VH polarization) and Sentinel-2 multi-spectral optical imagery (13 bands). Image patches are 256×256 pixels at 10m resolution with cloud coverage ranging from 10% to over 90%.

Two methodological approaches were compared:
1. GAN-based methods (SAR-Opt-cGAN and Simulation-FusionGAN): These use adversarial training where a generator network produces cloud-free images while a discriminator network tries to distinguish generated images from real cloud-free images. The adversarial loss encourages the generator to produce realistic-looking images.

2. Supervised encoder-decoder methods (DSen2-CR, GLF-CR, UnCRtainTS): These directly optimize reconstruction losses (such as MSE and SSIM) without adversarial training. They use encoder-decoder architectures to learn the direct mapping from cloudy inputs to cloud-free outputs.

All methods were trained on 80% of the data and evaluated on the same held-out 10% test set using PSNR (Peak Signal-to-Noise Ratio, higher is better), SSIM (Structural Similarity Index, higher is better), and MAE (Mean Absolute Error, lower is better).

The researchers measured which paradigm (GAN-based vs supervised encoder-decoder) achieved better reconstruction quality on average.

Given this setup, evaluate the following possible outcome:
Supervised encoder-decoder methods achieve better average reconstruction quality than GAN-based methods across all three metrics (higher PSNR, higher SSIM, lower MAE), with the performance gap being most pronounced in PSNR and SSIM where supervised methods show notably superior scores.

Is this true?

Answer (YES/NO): NO